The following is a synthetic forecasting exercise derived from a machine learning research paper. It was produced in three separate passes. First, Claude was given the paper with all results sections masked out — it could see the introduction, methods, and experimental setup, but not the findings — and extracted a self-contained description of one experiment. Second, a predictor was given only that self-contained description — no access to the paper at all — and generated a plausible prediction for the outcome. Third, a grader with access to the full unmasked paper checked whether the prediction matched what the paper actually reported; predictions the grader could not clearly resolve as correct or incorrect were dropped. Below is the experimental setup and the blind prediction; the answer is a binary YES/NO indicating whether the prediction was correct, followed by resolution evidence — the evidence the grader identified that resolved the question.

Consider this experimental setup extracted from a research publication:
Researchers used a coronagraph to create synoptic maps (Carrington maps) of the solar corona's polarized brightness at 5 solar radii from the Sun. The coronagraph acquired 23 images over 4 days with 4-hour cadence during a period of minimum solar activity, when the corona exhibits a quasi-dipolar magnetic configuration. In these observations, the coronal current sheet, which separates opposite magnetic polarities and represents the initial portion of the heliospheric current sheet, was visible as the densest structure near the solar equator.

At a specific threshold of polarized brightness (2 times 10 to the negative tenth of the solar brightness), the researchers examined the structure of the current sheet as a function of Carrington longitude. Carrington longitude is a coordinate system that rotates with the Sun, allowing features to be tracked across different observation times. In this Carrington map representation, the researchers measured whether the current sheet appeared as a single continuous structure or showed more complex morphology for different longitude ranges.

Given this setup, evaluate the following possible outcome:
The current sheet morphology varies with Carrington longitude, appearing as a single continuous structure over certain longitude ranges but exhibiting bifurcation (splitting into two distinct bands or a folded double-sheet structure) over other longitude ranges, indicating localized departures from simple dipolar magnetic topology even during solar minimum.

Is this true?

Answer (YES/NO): YES